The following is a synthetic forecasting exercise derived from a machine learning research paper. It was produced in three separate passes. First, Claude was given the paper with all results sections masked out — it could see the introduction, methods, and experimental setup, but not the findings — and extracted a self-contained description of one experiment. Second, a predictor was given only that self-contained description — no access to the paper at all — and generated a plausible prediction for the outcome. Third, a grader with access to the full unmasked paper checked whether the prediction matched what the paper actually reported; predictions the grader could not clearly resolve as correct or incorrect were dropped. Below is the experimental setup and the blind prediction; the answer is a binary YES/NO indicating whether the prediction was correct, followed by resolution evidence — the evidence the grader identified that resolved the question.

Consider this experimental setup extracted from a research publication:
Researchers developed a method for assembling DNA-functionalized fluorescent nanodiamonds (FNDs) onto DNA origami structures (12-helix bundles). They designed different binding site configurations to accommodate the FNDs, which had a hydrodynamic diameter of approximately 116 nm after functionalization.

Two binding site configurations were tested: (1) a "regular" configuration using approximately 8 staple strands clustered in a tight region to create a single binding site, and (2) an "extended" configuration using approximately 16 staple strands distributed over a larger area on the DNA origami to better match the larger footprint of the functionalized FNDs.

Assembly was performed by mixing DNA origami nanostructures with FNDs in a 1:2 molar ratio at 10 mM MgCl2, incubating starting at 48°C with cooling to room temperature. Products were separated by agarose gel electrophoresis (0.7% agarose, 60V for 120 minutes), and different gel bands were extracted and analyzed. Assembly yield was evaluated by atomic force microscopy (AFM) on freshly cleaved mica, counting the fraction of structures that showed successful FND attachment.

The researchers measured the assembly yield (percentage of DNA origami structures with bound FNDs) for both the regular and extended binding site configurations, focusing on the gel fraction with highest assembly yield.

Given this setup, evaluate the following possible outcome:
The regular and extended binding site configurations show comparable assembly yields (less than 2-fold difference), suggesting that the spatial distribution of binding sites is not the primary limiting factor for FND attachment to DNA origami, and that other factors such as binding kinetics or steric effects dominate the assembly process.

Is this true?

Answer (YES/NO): NO